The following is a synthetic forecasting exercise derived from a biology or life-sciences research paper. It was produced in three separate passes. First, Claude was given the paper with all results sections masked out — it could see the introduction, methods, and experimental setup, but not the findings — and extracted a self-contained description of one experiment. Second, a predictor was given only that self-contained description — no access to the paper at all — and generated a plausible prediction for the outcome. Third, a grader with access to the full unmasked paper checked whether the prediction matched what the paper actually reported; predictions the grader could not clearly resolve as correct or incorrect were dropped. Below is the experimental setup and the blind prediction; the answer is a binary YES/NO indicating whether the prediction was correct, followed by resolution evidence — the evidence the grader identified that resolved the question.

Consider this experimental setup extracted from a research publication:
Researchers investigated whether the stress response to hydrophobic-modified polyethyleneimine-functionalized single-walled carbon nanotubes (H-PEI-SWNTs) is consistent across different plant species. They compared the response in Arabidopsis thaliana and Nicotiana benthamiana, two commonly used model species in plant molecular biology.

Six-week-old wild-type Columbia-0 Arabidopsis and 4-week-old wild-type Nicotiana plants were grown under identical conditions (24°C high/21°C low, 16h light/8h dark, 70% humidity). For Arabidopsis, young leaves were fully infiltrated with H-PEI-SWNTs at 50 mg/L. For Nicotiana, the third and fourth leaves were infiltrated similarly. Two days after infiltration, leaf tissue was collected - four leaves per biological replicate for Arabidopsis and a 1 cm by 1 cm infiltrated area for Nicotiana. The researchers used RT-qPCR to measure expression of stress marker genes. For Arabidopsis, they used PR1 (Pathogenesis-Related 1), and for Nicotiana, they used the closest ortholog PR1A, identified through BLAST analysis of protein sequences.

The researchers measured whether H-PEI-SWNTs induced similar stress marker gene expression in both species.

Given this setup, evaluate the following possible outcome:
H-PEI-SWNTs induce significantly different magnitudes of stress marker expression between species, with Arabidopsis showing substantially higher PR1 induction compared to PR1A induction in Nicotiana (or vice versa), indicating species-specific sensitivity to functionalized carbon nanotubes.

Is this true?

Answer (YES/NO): YES